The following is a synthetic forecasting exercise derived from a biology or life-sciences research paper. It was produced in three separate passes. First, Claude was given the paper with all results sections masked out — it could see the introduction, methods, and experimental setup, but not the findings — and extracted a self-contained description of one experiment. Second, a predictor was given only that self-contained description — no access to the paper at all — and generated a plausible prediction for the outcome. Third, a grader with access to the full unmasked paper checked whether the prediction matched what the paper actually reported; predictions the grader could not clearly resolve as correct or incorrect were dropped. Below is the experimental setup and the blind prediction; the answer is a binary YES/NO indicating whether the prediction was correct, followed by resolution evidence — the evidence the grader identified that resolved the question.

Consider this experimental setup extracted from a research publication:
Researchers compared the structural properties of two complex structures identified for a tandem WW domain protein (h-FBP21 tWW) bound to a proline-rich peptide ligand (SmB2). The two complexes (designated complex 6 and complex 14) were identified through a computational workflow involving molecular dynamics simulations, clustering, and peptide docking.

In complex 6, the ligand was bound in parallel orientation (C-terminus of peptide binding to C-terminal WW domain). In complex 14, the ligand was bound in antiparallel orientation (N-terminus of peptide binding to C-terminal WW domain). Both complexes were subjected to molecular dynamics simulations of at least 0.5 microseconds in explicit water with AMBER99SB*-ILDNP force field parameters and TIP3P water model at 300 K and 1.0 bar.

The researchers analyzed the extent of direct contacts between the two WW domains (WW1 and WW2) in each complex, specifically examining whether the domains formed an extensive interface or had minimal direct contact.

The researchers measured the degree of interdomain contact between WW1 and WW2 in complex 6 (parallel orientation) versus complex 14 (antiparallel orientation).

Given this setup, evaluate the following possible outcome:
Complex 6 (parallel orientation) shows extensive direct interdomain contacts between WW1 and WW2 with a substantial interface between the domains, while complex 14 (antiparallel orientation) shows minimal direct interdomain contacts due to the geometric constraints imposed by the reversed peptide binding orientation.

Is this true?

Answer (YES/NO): NO